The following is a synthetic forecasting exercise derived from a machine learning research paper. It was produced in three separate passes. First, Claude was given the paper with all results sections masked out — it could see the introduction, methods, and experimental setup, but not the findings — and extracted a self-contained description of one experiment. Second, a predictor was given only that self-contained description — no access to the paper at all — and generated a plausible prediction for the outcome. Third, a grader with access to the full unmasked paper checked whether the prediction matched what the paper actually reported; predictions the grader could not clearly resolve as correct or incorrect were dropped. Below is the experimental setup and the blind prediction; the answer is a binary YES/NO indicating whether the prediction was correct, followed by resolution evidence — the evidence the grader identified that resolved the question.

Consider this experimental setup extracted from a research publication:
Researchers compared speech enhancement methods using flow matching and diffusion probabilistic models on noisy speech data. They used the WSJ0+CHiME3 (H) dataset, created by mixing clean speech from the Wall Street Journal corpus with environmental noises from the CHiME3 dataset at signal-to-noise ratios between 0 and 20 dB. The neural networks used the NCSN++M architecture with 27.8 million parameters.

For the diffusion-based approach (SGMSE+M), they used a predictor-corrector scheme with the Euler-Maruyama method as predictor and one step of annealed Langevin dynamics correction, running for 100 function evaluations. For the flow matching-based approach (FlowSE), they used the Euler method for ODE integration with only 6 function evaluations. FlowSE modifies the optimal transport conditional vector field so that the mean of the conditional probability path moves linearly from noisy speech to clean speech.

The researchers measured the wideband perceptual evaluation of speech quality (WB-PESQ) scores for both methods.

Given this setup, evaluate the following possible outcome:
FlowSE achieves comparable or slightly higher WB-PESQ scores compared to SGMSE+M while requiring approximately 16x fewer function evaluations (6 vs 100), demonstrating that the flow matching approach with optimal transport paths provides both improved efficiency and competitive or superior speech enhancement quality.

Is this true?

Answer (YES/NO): YES